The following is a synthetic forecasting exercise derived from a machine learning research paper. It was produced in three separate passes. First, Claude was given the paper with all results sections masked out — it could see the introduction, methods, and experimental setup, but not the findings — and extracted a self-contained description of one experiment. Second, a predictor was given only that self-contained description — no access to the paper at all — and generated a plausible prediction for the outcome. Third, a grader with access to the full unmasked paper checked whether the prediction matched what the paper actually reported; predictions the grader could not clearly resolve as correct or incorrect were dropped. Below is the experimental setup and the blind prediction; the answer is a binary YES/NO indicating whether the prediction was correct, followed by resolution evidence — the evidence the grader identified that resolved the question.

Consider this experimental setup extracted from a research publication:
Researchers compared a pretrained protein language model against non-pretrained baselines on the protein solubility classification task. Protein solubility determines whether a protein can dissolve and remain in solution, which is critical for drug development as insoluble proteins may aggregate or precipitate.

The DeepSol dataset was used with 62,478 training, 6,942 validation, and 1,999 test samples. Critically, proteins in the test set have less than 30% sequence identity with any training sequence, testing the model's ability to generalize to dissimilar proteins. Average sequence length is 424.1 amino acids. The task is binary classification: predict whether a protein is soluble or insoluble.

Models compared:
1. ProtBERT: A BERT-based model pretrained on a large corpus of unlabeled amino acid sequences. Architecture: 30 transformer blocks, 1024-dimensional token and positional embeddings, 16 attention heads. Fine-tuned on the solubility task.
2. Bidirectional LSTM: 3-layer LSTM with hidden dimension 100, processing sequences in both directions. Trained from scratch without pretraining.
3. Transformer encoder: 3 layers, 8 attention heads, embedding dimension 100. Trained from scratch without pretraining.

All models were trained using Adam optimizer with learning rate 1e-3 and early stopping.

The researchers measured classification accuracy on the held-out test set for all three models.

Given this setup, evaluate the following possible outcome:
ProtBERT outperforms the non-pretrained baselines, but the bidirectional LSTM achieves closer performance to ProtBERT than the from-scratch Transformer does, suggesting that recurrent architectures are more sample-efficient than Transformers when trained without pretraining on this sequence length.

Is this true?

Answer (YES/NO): NO